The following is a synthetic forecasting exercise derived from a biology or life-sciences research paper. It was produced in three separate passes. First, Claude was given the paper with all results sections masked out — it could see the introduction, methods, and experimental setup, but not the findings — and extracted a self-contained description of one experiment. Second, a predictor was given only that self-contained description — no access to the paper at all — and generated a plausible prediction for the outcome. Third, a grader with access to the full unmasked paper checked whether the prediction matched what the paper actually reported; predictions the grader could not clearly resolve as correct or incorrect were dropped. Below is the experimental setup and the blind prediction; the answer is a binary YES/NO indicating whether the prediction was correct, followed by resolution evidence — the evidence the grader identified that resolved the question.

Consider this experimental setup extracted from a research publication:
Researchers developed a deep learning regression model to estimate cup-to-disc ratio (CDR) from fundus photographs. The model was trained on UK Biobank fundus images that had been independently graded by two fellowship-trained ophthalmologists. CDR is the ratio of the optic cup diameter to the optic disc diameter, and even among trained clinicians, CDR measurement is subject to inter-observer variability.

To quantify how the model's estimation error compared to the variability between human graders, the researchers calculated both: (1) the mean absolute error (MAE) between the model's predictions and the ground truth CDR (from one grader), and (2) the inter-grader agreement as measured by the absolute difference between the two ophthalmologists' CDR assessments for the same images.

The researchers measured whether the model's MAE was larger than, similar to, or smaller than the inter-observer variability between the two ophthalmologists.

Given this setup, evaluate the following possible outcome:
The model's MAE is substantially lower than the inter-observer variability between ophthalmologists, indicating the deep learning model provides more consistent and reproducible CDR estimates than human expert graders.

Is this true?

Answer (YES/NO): NO